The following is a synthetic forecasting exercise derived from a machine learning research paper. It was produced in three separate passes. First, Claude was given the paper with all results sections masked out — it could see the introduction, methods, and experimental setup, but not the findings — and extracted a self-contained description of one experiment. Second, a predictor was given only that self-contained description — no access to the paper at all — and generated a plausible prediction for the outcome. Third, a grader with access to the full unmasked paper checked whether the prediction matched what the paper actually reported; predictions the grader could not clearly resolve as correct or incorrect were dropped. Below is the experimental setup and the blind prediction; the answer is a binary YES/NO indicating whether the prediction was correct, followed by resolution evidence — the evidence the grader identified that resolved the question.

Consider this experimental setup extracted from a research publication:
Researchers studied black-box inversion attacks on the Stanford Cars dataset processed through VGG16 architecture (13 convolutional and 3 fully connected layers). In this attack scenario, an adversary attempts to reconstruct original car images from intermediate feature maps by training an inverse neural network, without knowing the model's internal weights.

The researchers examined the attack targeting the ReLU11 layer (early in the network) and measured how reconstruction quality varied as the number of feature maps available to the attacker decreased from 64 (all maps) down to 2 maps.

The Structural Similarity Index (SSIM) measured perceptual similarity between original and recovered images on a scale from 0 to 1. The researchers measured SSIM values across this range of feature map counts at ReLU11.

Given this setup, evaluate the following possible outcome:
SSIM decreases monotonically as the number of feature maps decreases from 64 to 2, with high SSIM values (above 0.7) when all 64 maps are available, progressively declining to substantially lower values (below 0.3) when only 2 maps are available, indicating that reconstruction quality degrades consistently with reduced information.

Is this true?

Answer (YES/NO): NO